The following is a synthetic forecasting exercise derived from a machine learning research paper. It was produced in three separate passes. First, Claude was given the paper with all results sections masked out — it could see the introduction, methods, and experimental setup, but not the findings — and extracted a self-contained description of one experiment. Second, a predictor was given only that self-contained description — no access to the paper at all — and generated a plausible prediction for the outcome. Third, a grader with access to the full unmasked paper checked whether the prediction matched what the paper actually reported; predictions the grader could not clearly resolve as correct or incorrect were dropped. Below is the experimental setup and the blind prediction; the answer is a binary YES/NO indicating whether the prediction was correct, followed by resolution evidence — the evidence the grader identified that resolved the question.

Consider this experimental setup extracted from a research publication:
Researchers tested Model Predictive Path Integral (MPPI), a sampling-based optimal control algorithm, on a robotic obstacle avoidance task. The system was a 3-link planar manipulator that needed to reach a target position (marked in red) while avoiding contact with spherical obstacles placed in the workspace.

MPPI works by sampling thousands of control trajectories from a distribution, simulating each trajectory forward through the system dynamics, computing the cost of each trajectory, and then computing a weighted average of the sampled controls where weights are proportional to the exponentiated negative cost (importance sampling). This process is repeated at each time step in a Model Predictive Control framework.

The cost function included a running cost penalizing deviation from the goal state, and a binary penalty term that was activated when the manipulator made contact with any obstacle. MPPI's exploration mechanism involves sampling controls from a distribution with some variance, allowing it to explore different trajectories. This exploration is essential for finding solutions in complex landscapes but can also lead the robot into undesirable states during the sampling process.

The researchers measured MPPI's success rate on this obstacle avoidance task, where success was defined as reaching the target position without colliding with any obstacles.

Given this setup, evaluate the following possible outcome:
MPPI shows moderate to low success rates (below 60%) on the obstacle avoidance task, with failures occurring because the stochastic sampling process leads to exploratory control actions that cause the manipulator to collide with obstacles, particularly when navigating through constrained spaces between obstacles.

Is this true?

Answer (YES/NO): NO